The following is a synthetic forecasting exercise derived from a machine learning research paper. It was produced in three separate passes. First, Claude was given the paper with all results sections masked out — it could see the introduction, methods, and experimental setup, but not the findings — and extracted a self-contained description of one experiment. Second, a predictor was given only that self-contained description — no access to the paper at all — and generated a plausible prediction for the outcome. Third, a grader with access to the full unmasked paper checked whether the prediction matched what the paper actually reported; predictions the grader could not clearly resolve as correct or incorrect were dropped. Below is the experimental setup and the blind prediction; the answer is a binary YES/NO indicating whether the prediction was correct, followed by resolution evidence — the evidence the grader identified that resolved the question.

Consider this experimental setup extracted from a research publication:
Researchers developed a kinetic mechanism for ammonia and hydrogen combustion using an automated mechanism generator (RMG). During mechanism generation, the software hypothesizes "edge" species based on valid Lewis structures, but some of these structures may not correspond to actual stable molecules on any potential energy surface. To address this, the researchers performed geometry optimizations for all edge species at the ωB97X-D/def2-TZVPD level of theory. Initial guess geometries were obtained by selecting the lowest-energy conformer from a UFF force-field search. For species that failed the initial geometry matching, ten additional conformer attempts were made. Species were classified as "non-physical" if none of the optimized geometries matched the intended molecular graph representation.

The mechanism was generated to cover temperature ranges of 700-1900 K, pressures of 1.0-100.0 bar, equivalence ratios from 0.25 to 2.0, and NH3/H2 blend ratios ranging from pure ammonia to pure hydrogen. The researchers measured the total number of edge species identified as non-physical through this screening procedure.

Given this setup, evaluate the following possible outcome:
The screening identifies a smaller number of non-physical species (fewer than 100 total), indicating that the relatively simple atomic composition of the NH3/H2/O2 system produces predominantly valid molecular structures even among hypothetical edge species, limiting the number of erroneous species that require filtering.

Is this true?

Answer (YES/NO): YES